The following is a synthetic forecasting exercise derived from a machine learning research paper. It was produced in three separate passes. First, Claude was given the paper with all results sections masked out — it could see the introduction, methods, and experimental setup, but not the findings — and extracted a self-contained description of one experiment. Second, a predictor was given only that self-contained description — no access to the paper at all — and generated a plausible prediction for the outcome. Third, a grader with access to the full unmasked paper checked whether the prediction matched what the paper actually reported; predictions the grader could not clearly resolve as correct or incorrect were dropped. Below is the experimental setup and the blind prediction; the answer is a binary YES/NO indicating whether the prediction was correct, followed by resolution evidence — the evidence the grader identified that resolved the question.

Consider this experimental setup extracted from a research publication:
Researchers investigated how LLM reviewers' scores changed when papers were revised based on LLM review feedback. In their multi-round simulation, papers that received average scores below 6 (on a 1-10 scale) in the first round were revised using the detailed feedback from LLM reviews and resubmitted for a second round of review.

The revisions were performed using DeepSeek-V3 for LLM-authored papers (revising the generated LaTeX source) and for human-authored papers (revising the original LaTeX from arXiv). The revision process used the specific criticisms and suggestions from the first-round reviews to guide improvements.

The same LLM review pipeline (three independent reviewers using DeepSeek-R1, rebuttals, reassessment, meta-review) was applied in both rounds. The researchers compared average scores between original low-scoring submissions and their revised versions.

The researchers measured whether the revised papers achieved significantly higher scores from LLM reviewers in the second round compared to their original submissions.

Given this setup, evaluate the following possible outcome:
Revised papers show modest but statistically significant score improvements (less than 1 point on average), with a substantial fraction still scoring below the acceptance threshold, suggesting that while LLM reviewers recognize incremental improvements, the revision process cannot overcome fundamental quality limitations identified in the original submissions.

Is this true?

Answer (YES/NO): NO